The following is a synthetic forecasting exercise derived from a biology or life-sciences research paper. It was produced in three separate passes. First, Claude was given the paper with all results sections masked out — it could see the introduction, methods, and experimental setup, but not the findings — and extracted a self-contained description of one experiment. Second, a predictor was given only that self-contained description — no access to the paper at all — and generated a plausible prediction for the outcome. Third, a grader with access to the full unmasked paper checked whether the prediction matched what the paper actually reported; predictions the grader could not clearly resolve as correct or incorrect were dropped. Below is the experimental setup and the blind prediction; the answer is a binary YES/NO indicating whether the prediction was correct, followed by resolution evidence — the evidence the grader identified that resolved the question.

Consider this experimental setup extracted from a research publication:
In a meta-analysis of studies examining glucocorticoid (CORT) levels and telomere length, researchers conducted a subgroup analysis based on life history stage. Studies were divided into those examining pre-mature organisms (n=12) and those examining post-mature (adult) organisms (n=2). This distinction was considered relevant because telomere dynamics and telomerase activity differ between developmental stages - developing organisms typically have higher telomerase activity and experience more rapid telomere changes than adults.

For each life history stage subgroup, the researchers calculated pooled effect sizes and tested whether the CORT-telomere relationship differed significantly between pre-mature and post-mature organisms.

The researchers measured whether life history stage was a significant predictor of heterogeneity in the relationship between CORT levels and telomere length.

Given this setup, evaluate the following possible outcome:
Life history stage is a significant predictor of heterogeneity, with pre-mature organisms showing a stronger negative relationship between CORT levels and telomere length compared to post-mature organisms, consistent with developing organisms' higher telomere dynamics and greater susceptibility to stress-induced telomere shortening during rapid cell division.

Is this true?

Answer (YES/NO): NO